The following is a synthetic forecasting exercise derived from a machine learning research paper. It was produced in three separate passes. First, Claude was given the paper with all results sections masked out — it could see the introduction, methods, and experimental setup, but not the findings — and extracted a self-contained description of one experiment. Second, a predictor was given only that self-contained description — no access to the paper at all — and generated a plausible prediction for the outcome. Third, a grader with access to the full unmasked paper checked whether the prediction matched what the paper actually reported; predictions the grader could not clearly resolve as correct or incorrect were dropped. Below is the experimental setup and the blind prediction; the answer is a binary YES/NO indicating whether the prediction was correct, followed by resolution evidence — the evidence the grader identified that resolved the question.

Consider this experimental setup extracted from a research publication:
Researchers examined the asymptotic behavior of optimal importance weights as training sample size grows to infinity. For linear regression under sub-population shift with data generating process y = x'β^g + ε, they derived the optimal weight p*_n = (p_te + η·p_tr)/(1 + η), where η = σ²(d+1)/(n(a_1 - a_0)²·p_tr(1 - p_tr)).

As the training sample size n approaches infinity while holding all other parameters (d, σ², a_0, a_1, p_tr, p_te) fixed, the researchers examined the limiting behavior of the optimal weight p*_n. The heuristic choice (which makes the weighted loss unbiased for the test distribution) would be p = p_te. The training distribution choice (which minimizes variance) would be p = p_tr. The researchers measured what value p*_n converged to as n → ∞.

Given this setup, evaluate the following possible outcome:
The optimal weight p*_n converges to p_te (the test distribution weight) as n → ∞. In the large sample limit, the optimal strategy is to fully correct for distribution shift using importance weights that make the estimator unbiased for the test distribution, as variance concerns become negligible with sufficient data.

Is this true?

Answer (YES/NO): YES